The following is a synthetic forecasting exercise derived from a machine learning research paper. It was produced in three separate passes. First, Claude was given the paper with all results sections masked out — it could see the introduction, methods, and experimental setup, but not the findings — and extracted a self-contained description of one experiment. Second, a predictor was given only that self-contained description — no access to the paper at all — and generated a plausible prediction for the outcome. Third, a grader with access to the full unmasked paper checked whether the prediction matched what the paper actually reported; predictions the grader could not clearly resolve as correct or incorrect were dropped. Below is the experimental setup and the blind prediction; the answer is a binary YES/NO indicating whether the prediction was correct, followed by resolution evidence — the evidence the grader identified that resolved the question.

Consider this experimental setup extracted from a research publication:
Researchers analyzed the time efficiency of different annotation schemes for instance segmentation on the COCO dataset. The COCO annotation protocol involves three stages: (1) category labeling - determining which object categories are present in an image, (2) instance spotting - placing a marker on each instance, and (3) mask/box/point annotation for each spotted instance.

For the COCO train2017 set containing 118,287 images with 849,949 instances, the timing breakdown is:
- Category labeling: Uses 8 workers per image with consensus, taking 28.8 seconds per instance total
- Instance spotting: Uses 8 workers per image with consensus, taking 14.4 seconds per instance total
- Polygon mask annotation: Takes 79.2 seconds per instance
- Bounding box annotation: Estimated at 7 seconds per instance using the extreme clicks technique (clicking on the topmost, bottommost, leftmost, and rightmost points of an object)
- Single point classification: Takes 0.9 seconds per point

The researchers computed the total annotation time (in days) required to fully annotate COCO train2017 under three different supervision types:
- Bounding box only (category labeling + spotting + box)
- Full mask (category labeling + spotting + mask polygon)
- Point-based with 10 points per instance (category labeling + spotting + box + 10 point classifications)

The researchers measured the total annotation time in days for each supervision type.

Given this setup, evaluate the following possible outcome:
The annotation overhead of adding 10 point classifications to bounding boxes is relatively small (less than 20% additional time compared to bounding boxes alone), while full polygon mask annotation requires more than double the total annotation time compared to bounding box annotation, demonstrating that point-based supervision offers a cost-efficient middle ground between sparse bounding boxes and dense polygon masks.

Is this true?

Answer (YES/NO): YES